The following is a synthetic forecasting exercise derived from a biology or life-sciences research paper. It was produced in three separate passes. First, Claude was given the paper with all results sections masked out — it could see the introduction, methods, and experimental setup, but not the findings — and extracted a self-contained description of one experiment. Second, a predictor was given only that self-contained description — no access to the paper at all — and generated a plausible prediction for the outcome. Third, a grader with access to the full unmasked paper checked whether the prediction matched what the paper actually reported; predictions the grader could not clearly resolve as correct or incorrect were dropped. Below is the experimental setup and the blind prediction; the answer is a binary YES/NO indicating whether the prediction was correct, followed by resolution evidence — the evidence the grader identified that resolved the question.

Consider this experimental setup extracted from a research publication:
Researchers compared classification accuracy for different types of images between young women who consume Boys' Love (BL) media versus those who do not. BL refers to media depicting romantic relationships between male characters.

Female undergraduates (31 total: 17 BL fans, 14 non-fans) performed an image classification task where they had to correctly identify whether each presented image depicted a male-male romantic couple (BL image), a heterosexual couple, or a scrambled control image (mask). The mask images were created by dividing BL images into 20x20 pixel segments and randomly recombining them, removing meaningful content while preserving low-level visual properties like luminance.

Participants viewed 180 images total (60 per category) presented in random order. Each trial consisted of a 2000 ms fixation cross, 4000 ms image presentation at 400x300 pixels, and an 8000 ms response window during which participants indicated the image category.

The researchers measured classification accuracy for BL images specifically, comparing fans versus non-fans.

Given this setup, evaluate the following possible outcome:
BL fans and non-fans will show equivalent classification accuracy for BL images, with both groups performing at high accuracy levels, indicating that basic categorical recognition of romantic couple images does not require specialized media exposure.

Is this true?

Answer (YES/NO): YES